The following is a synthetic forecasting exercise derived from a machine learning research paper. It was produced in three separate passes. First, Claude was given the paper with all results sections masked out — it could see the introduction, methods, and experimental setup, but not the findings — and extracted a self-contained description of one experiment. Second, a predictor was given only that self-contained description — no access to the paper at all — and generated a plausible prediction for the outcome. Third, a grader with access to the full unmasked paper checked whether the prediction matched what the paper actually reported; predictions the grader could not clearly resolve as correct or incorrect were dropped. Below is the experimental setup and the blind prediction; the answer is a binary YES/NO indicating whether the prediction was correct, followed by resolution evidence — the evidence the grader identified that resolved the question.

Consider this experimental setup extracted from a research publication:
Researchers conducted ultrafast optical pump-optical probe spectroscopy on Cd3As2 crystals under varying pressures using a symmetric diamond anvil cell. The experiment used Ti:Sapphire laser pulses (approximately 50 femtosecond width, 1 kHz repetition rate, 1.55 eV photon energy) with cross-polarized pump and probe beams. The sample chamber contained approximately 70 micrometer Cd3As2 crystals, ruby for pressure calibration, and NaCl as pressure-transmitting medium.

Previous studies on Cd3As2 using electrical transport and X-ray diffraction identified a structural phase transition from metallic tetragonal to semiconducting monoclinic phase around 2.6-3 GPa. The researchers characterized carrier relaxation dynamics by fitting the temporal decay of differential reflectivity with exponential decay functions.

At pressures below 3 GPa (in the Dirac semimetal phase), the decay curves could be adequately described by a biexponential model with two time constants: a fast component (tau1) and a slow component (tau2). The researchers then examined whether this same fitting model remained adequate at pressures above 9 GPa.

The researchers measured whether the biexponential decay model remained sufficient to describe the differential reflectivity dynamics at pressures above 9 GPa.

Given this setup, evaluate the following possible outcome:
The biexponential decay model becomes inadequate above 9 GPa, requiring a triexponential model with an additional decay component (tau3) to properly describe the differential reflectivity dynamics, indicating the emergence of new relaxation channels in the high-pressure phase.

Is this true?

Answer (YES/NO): YES